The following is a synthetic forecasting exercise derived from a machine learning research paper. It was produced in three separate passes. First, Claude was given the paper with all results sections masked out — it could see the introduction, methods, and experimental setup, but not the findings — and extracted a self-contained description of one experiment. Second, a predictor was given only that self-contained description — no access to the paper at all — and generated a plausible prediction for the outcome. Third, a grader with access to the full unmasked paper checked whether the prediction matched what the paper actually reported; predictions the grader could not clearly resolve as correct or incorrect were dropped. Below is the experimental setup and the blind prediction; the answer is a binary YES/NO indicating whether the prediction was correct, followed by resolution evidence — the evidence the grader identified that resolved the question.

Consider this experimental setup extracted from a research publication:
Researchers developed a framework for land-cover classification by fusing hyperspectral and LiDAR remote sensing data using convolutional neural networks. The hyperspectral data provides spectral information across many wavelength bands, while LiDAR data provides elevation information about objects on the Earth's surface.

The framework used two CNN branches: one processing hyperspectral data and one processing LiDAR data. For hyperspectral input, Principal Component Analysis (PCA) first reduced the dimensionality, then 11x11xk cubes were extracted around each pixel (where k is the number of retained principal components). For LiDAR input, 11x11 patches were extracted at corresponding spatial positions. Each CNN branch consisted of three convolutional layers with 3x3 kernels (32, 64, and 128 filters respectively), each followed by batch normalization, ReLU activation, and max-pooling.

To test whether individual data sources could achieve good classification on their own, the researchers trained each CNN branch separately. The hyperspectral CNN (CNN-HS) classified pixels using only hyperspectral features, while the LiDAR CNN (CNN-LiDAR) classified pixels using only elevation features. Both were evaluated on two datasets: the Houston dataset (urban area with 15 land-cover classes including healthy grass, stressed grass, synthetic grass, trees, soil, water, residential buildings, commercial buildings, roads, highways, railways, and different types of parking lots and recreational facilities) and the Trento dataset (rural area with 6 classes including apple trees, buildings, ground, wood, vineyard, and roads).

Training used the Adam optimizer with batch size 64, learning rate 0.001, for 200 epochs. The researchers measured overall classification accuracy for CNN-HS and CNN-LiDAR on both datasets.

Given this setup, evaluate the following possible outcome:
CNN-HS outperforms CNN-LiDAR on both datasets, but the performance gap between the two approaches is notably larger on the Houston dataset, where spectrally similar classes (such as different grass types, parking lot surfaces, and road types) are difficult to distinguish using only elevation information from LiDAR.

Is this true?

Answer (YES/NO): YES